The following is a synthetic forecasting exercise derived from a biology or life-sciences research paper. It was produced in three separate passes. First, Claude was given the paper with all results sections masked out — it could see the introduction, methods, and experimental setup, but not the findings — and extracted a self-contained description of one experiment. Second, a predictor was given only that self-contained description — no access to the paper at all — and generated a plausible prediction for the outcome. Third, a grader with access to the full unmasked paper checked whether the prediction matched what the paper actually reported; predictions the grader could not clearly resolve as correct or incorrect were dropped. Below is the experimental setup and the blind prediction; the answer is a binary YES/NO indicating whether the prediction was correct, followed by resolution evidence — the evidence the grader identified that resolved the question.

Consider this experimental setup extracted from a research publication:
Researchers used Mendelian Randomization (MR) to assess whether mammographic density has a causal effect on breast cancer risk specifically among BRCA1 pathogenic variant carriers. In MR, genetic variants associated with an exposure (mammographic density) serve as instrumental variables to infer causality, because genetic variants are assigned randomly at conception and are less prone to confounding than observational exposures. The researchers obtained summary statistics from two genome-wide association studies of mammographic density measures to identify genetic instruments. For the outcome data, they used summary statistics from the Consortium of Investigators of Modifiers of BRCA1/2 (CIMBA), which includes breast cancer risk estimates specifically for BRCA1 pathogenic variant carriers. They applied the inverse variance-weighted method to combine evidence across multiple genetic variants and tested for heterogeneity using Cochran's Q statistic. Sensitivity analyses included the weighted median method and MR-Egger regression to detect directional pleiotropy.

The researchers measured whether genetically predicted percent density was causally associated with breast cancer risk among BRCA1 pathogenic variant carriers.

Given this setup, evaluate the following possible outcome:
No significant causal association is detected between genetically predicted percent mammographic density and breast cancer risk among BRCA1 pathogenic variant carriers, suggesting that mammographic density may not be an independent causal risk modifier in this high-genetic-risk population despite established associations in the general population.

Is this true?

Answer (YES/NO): YES